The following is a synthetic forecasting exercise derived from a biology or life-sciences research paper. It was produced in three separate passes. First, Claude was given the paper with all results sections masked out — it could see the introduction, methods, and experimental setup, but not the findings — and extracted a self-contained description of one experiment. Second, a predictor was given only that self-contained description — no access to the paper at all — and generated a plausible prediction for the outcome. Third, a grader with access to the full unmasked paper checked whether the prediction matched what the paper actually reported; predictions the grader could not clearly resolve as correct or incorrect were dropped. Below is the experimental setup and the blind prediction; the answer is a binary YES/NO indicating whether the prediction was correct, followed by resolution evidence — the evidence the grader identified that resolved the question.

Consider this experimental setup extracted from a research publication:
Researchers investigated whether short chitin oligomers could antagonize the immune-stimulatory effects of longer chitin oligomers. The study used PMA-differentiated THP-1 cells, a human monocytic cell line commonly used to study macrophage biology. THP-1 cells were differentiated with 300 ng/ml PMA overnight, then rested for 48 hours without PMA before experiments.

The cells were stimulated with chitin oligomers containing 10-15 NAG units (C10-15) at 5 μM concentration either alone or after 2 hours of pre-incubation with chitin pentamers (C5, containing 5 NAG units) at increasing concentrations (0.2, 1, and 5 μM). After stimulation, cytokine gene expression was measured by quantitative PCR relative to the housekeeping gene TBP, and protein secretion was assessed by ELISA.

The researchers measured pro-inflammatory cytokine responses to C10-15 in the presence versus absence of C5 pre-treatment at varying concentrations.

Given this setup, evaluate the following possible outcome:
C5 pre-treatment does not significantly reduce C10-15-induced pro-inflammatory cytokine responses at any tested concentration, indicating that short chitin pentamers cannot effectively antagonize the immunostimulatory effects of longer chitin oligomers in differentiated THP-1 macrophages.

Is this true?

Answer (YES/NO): NO